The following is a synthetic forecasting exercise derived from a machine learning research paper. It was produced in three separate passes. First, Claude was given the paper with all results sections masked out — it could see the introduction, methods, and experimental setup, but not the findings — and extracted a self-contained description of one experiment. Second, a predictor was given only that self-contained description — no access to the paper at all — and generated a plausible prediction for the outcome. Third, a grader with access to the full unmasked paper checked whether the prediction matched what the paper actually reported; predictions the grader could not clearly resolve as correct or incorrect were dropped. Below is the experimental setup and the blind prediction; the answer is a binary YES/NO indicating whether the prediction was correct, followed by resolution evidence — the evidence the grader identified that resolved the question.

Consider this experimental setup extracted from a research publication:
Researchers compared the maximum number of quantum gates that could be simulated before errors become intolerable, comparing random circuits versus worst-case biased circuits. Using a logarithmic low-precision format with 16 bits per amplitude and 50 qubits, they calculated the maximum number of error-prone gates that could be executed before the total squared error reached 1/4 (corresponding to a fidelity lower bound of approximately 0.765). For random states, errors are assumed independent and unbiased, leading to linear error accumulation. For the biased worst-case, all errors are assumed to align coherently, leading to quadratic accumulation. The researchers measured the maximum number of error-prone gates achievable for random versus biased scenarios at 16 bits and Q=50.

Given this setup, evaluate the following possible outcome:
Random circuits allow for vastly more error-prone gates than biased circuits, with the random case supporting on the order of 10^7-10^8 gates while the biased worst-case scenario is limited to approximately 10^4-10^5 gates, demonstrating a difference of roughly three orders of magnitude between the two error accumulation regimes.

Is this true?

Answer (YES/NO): NO